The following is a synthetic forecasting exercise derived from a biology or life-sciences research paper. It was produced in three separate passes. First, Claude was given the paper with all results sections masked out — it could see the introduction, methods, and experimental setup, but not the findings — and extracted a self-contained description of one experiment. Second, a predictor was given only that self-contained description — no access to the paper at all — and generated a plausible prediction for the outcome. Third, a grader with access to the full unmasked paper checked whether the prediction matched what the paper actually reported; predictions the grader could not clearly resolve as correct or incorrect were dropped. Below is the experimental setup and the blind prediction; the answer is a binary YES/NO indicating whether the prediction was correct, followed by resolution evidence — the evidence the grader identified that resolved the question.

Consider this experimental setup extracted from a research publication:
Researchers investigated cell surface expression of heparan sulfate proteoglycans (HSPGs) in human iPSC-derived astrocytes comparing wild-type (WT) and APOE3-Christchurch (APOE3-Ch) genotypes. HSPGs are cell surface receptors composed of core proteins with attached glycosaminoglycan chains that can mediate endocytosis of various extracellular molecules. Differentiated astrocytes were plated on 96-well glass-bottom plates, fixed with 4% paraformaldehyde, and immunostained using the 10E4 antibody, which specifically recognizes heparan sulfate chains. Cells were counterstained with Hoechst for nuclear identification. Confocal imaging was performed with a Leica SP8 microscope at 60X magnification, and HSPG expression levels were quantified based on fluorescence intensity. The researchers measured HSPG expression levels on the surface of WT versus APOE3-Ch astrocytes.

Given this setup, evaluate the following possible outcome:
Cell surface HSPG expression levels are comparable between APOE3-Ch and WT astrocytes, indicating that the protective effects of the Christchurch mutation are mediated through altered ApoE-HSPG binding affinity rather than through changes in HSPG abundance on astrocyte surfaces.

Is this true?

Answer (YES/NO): NO